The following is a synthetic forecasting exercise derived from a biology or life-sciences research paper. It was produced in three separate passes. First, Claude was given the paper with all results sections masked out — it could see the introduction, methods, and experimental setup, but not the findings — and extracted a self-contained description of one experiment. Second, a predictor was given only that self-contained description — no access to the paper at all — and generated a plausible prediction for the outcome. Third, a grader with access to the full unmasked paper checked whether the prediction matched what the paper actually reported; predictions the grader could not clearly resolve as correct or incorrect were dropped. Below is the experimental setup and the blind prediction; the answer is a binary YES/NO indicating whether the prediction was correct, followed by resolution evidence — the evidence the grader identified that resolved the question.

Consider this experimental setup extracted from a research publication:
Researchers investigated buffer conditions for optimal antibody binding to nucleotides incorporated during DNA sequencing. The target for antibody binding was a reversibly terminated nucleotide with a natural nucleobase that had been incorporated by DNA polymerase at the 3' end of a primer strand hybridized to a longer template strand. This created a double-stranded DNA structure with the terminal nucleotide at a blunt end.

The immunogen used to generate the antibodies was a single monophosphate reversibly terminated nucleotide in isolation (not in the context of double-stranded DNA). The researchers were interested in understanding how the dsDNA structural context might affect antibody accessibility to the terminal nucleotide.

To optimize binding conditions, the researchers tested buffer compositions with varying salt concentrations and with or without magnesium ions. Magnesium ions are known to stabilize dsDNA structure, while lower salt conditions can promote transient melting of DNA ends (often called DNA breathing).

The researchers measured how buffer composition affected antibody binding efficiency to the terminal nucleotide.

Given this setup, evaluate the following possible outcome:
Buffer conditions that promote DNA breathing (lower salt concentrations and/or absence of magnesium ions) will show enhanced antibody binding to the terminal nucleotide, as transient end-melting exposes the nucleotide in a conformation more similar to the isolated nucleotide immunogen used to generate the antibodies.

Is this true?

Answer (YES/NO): YES